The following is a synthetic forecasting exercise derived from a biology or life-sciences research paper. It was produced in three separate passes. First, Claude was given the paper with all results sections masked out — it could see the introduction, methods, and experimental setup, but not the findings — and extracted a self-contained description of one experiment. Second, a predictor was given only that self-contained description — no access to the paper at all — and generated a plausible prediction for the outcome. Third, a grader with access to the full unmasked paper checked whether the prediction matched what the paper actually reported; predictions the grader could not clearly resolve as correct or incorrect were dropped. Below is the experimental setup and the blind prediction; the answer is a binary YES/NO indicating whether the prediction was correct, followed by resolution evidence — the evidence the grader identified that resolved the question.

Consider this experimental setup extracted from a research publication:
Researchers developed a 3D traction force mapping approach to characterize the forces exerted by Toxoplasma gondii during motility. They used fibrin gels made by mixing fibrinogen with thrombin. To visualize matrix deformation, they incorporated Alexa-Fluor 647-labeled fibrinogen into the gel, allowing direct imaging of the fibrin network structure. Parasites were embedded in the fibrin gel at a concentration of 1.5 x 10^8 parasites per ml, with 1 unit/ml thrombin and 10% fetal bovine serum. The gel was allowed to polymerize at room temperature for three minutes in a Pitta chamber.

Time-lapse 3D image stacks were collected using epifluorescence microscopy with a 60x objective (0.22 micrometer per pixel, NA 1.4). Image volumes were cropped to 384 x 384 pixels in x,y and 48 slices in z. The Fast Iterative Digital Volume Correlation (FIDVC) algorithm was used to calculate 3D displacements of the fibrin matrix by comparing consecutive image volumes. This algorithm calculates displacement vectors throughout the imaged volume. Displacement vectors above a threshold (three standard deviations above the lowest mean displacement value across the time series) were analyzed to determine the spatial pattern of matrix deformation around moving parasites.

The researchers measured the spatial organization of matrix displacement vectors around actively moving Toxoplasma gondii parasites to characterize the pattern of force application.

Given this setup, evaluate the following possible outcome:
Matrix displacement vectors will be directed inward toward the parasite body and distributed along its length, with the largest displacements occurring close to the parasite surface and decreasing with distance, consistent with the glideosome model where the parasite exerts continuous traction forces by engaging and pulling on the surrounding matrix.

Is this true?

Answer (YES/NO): NO